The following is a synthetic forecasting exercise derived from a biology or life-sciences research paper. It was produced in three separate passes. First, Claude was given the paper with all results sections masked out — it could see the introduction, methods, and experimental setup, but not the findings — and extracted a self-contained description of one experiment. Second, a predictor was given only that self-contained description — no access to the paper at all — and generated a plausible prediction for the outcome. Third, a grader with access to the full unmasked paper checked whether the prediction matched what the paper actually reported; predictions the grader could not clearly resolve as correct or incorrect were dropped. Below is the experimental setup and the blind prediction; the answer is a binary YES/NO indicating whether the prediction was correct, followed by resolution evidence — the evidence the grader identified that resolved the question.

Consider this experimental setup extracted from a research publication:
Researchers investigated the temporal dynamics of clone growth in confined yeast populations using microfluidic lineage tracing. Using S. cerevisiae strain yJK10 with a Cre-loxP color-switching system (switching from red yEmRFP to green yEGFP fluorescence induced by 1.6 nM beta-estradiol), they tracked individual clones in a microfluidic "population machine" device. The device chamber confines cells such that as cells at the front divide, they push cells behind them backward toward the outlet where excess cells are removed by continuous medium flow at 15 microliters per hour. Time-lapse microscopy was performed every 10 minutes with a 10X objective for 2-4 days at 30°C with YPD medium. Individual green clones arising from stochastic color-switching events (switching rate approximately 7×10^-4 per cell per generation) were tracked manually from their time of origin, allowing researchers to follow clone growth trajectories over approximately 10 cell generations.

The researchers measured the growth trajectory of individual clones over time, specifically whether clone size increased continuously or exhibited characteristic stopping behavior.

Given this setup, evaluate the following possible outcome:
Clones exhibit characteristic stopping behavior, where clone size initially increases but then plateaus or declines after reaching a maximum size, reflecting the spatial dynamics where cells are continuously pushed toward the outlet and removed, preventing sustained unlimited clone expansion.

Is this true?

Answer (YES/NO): YES